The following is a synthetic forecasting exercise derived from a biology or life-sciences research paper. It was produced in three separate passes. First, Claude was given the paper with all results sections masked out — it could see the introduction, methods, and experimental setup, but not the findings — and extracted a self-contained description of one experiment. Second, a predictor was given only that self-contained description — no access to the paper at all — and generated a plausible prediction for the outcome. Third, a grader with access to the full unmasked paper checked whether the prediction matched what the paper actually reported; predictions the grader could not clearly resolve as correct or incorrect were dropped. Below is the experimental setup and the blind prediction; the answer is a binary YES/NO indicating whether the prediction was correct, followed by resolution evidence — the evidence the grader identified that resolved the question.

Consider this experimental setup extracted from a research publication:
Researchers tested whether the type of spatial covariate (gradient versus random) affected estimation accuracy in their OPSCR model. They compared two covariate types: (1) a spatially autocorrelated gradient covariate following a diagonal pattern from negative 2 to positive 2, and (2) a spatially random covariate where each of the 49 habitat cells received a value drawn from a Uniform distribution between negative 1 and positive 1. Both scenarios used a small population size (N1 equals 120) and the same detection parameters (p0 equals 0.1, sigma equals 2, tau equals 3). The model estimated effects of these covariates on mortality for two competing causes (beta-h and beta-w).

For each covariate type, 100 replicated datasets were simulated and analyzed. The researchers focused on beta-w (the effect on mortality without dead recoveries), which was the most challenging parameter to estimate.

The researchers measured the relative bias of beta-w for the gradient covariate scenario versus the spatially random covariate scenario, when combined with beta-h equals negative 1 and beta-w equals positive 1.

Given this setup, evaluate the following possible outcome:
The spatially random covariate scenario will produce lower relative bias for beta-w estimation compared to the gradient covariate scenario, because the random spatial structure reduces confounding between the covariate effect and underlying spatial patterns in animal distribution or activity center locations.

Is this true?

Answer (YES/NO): NO